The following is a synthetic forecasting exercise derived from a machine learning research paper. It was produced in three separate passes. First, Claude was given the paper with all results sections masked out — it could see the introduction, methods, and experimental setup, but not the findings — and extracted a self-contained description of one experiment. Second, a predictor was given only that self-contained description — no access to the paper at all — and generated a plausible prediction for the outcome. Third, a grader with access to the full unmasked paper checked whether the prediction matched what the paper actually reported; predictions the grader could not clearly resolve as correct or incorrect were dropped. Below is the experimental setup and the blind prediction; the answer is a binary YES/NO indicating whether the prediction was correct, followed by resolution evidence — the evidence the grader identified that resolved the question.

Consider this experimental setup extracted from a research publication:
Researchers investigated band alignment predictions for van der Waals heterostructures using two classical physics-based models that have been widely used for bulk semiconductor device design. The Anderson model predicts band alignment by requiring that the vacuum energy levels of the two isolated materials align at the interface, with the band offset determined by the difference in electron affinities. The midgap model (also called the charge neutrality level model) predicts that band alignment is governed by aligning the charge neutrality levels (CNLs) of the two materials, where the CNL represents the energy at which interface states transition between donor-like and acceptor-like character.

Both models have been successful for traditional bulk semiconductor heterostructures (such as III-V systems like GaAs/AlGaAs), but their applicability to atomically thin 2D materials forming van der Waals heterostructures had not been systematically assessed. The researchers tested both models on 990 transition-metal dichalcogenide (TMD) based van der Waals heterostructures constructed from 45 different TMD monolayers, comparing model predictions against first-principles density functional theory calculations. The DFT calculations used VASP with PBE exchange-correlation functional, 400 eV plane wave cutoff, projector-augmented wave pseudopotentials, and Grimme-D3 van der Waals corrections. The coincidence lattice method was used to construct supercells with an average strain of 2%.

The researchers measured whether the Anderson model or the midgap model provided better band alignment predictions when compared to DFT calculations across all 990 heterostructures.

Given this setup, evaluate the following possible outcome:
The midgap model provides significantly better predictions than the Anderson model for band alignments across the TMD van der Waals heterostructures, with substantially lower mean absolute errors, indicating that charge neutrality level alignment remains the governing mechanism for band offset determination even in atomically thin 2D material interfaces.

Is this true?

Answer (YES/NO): NO